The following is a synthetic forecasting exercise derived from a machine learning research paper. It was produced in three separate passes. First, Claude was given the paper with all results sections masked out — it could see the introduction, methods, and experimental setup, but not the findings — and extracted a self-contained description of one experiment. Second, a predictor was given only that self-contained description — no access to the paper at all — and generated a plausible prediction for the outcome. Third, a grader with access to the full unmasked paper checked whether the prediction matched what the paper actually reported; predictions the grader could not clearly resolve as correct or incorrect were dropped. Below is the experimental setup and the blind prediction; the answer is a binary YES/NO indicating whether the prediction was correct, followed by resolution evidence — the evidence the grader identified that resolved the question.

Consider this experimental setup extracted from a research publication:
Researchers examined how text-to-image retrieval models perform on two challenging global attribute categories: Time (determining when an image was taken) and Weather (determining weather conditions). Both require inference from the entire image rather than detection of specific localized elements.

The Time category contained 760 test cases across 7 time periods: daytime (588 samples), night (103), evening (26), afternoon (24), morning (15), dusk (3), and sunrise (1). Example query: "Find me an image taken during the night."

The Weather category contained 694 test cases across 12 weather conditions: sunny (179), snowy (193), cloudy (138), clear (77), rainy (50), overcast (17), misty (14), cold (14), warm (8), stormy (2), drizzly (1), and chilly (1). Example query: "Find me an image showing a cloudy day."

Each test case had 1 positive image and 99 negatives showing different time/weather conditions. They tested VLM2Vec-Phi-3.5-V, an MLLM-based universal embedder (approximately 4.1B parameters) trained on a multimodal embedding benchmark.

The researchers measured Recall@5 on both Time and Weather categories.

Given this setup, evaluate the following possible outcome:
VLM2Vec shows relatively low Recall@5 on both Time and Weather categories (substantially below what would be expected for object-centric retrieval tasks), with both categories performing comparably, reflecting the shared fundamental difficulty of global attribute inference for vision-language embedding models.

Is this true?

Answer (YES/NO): NO